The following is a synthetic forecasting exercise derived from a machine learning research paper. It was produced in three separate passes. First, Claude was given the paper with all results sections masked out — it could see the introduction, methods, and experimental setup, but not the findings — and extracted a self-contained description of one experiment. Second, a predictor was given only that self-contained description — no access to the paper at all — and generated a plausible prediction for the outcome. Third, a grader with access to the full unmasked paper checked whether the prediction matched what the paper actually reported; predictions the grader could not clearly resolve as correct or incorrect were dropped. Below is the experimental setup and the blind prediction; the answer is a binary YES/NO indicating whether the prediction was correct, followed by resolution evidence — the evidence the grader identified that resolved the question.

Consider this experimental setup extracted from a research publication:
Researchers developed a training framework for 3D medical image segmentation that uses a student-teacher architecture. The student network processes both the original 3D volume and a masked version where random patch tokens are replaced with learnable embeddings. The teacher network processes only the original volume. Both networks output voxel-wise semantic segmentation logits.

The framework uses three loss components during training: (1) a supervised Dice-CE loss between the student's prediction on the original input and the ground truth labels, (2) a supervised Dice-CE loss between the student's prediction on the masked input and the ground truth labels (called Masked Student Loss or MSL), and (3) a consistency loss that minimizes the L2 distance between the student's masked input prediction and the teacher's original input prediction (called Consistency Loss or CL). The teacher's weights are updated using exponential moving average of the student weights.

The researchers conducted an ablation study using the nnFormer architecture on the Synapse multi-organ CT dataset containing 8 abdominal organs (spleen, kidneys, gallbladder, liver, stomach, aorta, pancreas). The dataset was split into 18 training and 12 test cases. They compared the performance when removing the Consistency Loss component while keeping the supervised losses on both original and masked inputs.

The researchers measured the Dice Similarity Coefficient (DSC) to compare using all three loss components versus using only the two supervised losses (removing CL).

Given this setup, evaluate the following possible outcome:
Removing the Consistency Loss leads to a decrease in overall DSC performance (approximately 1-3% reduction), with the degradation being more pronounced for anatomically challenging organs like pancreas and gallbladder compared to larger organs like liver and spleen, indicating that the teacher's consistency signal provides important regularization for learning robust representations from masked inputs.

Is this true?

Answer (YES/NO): NO